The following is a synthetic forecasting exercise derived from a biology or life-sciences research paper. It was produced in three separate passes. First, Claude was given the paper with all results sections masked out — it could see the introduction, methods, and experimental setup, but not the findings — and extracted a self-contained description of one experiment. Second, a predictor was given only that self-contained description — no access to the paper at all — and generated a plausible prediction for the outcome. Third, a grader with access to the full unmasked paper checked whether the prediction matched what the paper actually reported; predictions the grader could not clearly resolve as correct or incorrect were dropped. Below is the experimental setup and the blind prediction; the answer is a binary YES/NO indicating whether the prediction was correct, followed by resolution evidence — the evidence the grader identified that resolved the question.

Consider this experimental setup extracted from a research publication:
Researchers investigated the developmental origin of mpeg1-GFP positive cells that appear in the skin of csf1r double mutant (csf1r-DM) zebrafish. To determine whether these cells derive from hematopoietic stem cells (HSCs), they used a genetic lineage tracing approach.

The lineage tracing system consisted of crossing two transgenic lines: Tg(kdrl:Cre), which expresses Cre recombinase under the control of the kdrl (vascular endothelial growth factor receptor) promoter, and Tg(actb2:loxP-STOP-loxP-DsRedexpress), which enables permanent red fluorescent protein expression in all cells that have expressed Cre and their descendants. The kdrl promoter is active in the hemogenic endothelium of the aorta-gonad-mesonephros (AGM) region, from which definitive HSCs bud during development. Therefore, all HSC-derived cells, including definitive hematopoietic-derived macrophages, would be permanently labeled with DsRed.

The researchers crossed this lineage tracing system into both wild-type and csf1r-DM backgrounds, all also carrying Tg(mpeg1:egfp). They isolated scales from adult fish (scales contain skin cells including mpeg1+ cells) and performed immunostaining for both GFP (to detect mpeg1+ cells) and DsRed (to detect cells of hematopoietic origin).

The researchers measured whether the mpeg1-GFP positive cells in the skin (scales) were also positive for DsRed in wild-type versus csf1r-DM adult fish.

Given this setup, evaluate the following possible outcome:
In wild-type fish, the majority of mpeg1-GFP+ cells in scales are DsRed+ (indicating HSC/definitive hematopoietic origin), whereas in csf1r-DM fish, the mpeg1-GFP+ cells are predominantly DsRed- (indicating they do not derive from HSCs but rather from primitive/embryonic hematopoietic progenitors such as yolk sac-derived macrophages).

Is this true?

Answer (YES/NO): NO